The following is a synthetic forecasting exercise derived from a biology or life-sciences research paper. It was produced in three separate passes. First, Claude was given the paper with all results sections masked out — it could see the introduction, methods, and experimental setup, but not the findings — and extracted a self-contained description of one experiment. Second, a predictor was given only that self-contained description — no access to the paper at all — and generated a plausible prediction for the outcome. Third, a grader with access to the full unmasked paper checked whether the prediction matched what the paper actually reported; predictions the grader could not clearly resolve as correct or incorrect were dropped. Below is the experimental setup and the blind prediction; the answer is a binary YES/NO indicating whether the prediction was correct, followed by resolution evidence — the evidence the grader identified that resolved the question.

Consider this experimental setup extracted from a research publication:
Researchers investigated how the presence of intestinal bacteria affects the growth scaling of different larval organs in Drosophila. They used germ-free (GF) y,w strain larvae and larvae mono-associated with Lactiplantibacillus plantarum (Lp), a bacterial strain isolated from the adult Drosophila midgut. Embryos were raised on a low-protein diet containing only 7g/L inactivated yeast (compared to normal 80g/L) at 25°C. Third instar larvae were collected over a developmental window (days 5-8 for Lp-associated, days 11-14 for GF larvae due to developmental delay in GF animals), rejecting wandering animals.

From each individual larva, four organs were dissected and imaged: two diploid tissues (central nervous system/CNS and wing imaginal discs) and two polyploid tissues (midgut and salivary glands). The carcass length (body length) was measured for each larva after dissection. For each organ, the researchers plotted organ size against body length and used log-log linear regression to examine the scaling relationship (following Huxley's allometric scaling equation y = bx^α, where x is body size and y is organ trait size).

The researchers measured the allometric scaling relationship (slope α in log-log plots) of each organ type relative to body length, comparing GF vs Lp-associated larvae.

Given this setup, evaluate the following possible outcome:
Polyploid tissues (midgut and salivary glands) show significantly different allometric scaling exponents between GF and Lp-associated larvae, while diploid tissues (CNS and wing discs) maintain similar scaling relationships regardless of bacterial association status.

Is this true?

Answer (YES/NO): NO